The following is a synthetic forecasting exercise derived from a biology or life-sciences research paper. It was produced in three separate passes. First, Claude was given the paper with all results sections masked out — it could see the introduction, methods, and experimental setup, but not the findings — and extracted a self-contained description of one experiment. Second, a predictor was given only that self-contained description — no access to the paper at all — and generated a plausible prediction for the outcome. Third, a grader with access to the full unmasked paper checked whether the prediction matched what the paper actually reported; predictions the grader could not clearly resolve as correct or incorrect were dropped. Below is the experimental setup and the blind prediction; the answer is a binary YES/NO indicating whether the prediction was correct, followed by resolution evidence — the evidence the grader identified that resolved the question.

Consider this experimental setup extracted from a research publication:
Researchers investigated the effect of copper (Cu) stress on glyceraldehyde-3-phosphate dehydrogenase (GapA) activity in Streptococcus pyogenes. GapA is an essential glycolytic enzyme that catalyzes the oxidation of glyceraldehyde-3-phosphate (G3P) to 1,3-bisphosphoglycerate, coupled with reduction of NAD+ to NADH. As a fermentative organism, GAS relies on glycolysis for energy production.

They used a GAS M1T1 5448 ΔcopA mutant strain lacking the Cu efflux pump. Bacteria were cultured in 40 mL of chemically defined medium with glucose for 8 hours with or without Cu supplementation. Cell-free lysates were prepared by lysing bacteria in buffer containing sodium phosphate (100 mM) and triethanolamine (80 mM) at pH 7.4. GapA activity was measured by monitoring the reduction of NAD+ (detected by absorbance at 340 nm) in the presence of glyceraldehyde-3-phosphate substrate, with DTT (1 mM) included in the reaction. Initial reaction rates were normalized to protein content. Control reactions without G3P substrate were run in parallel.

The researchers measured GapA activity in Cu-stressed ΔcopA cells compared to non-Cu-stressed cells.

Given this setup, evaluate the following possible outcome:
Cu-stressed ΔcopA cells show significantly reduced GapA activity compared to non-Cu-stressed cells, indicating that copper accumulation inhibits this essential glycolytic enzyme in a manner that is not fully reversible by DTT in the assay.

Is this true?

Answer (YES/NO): YES